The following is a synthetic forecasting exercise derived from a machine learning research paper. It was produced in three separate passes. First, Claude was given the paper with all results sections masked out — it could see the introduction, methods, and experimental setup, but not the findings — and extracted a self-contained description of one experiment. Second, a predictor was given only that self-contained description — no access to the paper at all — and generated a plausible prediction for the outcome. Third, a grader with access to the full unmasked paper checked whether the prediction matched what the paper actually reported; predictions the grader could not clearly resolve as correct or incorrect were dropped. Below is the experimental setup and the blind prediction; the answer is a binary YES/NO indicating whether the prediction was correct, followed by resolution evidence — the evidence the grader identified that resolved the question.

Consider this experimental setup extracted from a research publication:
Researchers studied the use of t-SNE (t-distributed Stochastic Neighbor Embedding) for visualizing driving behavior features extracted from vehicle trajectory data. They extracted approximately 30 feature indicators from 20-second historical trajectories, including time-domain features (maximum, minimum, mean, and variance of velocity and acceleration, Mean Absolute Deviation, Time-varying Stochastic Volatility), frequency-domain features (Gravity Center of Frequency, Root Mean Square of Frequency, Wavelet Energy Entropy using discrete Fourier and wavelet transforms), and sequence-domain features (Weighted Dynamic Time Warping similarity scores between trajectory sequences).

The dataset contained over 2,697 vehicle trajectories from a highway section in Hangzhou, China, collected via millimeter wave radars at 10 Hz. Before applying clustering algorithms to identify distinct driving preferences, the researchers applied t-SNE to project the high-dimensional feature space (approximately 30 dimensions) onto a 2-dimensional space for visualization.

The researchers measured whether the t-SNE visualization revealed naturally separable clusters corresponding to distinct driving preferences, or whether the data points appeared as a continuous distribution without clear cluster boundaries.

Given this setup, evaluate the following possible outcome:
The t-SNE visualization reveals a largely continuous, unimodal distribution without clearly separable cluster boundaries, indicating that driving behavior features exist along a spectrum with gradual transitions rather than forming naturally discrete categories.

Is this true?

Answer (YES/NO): NO